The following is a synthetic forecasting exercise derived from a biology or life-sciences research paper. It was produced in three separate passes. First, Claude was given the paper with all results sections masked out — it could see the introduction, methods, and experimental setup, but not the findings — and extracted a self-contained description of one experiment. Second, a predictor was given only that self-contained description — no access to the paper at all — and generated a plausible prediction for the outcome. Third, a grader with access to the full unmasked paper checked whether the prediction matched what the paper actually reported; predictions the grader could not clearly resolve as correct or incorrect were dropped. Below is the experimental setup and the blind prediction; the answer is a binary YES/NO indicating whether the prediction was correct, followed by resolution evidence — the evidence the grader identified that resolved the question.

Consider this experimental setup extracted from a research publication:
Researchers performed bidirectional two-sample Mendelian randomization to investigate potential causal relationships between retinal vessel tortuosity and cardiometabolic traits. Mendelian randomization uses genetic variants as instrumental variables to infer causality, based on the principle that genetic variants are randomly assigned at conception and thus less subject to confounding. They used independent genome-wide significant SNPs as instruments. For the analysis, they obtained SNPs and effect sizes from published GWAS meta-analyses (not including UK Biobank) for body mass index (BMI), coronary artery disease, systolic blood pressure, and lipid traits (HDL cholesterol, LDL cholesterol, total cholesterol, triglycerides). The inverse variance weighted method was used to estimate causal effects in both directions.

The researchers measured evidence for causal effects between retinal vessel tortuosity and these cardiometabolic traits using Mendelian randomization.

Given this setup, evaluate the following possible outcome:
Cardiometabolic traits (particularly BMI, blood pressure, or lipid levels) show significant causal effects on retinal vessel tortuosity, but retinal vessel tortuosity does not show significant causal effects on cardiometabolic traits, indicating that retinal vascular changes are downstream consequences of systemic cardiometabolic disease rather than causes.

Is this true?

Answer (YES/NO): NO